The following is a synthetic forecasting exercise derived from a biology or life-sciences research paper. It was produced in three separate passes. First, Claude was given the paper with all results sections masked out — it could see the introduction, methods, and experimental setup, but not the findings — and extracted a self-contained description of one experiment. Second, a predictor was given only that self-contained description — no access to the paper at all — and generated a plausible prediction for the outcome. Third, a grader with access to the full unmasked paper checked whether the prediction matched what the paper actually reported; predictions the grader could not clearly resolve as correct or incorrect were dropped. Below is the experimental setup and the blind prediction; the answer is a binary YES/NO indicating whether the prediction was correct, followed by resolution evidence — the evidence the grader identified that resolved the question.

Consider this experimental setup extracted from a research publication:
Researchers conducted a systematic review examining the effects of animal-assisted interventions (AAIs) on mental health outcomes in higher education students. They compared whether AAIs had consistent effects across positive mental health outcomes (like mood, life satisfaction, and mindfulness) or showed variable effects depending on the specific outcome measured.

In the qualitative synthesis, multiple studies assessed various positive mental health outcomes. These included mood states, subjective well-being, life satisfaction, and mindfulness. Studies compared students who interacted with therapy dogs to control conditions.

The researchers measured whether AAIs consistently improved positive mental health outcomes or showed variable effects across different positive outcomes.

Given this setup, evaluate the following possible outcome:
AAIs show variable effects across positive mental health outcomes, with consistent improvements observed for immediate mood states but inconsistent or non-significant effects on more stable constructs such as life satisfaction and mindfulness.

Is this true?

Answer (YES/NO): NO